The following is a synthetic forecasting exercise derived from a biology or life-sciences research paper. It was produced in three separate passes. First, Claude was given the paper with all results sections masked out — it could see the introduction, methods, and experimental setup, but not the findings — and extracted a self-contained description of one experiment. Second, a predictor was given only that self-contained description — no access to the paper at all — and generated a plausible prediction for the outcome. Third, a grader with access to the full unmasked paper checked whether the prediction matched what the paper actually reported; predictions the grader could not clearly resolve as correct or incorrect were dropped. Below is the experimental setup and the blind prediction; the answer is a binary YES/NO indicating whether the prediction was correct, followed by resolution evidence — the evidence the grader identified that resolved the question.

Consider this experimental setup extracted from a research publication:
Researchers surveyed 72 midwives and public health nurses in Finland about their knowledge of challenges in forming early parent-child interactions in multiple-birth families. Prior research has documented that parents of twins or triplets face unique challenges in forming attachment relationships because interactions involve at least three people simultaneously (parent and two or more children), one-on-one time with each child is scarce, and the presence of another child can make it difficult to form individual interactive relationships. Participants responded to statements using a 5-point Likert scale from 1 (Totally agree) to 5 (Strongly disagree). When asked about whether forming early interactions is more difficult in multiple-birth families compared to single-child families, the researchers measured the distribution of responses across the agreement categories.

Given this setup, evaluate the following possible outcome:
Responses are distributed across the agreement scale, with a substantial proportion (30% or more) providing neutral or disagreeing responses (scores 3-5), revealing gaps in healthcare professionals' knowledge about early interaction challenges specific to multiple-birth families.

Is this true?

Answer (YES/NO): YES